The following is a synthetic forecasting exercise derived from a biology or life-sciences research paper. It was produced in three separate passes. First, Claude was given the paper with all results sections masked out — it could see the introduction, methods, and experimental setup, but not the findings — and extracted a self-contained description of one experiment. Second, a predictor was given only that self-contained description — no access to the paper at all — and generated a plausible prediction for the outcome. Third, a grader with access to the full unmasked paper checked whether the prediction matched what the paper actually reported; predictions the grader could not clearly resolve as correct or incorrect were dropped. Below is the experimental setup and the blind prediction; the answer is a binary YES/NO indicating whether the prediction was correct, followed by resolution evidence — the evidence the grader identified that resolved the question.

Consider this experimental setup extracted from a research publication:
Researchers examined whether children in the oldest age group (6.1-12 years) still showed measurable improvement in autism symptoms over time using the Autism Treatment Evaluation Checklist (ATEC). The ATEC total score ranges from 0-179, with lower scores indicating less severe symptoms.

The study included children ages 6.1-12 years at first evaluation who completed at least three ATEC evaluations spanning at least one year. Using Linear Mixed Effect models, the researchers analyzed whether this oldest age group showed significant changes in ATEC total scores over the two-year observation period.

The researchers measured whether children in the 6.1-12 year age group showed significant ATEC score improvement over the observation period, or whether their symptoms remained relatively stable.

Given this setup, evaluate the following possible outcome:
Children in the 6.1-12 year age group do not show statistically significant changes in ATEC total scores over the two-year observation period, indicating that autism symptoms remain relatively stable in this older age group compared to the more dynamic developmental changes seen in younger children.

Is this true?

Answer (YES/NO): NO